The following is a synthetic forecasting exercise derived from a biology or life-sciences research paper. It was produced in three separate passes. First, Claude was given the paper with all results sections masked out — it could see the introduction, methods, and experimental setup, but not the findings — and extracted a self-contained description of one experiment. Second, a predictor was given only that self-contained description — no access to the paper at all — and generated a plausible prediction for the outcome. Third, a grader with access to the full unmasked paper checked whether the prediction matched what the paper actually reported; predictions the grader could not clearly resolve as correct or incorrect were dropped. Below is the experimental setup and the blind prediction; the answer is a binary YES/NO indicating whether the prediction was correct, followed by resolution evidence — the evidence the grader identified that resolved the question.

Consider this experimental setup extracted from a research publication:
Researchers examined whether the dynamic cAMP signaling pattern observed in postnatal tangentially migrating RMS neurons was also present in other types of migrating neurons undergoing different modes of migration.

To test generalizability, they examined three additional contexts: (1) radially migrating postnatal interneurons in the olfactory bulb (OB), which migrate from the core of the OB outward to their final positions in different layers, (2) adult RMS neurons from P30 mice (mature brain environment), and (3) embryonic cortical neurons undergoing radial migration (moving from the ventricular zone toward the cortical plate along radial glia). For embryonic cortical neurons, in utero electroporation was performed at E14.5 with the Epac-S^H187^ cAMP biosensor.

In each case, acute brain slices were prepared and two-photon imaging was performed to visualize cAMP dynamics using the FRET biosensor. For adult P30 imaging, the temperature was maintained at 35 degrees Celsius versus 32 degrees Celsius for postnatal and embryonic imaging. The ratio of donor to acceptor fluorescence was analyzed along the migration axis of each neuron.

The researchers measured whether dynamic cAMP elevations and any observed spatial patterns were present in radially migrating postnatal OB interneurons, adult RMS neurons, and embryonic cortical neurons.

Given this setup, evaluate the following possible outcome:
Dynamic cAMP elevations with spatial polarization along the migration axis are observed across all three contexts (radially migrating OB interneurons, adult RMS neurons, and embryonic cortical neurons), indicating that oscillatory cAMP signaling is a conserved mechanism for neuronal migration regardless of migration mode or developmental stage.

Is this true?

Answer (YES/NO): YES